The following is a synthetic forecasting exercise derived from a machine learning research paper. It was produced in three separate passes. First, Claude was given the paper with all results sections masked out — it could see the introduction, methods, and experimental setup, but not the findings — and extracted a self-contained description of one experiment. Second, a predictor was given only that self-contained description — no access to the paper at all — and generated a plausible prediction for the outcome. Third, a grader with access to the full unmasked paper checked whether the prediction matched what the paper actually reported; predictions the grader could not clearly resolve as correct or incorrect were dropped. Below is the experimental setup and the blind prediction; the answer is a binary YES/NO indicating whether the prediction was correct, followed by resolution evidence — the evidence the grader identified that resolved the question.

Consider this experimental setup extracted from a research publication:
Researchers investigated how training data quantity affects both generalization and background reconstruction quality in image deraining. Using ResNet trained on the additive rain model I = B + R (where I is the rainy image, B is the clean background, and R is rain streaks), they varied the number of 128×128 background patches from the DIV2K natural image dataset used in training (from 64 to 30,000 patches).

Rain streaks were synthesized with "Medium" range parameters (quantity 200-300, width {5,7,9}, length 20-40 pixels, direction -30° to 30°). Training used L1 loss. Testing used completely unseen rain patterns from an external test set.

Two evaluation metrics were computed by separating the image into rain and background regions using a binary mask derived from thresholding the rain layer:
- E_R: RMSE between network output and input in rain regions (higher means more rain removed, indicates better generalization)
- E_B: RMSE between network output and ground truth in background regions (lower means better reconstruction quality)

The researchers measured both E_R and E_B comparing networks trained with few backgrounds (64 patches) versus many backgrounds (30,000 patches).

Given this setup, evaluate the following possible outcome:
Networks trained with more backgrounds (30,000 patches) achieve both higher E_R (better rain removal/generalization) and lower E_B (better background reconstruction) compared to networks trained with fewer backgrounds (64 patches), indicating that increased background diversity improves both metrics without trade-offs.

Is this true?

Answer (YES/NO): NO